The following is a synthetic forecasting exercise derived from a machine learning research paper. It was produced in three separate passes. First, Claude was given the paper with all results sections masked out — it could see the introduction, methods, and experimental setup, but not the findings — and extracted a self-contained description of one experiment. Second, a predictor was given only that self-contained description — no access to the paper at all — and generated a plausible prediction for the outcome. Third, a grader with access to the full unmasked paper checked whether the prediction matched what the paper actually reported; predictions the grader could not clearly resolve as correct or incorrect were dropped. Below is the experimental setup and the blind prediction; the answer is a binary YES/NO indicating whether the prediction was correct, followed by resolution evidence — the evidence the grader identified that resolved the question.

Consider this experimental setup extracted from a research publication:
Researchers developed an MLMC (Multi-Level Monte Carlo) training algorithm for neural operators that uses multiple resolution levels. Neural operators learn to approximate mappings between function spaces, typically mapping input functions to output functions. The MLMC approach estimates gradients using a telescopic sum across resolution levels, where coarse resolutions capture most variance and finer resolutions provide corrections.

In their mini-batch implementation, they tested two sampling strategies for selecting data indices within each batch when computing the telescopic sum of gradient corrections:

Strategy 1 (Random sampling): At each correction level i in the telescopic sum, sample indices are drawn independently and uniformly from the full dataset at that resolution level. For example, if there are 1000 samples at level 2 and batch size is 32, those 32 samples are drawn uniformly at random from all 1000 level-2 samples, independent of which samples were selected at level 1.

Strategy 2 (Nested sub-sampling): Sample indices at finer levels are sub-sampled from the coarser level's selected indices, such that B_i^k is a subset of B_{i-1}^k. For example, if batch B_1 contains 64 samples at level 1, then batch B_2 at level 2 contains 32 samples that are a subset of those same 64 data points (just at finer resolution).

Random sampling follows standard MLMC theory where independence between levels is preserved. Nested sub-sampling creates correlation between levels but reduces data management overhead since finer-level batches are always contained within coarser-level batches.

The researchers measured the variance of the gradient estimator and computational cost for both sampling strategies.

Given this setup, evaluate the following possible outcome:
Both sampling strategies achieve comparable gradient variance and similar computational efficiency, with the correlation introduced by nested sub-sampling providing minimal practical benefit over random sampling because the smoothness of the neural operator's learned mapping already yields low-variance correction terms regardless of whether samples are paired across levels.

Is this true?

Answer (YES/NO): NO